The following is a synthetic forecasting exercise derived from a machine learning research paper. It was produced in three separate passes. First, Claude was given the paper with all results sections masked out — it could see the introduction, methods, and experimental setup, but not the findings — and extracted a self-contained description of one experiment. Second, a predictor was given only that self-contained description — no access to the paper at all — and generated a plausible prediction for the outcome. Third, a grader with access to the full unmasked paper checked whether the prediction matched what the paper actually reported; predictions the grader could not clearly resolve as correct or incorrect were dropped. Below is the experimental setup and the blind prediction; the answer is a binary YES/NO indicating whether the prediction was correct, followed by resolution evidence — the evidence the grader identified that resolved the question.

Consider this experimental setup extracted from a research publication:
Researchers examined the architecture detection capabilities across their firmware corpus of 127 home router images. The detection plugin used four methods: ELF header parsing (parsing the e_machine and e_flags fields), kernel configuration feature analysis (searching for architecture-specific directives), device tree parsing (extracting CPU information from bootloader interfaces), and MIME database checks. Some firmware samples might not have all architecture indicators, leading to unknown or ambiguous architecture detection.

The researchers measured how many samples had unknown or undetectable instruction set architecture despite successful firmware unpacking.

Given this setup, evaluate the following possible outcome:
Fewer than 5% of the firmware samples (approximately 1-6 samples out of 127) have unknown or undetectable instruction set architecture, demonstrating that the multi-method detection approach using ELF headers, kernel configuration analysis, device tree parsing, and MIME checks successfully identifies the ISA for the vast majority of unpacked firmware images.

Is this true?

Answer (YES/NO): NO